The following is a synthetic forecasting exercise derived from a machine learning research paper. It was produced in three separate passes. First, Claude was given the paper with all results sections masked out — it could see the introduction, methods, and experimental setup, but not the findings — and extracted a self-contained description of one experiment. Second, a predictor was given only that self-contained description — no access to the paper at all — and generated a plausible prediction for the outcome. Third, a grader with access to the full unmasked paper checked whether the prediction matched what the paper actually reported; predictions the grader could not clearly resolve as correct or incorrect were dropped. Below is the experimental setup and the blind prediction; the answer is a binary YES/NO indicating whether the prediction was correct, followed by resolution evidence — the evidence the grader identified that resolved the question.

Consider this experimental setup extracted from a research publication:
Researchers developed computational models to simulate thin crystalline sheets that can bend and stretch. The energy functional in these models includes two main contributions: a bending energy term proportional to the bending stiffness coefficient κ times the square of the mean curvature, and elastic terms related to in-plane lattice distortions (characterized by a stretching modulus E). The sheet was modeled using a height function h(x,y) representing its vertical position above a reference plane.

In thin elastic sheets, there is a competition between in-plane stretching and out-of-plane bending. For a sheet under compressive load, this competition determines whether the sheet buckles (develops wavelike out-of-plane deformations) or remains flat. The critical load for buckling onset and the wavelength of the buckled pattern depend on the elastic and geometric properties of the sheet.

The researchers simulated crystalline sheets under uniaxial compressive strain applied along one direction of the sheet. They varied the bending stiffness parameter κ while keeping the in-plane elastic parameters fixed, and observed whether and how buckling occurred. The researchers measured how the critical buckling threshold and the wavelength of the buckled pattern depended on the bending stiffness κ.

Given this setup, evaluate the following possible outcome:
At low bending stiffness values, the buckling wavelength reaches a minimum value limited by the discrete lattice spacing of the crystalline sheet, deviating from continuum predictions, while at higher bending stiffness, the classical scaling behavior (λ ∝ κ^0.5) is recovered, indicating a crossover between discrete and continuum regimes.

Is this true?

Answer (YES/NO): NO